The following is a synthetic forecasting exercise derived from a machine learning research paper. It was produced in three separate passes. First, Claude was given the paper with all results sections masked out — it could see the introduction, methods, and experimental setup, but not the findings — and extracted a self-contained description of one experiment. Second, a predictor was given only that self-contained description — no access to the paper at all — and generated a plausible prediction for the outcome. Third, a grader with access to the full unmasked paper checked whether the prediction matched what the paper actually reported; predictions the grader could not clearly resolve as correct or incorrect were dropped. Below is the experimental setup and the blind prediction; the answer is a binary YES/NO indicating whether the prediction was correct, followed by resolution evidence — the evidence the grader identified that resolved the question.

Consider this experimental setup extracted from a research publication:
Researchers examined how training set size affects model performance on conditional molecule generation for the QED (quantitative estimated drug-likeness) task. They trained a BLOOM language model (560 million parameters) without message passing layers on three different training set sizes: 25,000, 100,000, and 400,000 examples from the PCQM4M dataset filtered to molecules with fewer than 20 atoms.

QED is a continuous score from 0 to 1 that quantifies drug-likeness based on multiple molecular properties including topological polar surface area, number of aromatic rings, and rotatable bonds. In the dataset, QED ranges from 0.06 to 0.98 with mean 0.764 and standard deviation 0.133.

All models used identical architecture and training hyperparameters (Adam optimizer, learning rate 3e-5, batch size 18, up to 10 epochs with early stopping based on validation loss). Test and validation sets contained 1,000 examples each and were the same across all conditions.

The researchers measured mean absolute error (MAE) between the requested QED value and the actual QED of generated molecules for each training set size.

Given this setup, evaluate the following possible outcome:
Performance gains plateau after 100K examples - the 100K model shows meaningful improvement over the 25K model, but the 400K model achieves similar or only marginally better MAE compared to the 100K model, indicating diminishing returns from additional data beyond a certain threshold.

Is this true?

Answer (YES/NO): NO